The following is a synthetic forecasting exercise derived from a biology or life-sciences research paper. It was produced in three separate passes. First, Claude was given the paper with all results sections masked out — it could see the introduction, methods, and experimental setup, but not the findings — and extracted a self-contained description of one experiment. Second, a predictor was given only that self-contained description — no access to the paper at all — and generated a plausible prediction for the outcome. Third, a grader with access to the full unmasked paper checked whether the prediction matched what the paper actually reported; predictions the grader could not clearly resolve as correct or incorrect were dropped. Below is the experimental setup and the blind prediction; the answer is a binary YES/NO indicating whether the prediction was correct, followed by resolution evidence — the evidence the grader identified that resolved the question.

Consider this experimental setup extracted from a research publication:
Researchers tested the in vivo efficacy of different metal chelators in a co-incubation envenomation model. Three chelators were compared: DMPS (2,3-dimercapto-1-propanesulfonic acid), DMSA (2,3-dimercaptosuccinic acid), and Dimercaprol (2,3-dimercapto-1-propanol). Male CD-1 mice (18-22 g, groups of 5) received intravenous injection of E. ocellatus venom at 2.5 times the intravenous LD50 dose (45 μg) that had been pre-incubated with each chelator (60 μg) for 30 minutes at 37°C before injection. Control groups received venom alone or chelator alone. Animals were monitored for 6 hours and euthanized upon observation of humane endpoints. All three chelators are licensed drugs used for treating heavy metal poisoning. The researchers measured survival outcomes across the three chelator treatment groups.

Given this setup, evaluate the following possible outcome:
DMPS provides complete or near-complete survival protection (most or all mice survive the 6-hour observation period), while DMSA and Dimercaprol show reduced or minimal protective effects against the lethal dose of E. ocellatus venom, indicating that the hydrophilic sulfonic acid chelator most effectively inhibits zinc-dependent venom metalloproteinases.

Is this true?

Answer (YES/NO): NO